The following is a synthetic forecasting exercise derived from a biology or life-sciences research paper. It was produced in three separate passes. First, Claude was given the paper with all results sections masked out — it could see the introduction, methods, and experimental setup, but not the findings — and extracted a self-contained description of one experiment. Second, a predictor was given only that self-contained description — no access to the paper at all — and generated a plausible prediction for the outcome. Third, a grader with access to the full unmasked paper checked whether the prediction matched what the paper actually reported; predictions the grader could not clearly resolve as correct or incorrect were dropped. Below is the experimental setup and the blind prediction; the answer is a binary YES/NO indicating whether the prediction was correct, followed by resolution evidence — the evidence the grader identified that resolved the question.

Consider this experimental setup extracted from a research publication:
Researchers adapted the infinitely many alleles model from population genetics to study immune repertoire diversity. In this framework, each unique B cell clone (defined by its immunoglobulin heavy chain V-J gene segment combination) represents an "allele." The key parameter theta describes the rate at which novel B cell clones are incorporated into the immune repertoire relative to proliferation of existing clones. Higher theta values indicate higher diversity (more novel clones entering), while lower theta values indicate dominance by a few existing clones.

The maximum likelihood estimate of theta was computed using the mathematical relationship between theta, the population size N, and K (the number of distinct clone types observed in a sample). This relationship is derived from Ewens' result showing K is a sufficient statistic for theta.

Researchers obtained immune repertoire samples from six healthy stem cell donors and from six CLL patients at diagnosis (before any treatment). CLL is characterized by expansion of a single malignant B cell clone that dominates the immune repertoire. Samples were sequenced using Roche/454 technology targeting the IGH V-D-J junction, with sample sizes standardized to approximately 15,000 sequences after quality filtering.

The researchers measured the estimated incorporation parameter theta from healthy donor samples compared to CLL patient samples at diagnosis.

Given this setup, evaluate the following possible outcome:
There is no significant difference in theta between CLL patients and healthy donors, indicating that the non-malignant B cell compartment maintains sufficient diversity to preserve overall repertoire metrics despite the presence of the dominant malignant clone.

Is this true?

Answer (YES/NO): NO